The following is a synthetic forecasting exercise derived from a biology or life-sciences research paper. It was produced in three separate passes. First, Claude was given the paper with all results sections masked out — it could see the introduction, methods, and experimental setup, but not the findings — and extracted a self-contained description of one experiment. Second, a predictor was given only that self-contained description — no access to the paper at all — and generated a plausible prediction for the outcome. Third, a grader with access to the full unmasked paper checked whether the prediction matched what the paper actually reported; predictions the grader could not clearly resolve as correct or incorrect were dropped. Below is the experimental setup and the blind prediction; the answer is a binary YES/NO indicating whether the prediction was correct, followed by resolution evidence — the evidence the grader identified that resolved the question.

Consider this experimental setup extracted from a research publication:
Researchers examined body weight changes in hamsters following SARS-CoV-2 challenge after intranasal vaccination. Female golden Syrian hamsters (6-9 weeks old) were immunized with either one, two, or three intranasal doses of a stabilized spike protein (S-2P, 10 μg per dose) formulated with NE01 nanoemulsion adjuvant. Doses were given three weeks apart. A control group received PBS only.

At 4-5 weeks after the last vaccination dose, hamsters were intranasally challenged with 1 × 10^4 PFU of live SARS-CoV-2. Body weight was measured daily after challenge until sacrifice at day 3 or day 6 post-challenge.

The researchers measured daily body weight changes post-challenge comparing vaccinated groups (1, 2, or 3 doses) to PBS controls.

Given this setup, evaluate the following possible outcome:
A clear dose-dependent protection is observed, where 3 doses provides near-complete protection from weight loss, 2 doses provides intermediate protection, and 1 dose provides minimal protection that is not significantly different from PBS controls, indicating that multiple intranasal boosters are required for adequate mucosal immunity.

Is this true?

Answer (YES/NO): NO